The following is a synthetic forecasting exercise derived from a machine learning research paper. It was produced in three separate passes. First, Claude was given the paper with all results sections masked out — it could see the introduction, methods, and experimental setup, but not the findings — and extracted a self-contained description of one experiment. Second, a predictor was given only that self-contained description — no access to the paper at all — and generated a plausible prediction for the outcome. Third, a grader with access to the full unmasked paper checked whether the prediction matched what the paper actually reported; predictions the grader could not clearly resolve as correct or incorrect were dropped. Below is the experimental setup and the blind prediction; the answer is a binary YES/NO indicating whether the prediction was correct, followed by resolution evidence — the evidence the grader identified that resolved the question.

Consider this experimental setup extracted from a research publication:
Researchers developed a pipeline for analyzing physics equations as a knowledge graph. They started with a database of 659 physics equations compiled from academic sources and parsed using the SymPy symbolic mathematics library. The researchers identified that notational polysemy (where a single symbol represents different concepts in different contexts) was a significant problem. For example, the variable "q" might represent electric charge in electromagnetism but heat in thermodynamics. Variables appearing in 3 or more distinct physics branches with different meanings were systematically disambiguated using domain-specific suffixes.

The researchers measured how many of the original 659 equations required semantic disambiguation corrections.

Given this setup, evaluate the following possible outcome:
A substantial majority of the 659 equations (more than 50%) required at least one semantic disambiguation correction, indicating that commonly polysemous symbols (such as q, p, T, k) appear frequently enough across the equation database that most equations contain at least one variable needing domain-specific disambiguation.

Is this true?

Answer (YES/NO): NO